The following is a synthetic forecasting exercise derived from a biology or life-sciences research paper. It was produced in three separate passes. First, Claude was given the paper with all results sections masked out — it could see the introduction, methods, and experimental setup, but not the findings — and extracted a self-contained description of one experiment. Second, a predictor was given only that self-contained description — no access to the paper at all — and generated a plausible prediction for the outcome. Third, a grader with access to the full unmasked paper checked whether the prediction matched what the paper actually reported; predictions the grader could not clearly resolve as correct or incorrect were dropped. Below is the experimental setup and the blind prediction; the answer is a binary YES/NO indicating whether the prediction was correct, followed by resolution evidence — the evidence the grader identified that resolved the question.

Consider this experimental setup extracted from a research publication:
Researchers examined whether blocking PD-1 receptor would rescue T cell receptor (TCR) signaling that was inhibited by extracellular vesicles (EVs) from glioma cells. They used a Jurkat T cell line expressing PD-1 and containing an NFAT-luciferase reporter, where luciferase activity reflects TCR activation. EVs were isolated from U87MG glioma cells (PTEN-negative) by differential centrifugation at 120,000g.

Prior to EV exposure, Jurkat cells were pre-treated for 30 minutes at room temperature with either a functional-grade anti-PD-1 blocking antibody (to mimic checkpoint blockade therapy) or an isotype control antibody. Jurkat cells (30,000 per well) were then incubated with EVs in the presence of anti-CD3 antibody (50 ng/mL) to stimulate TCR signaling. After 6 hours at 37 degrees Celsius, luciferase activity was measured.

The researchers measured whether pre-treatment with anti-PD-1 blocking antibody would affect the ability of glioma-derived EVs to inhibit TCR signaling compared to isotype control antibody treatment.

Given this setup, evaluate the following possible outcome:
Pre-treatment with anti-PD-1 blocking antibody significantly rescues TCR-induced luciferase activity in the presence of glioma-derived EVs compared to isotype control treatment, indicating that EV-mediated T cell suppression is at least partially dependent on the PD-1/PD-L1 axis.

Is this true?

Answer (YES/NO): YES